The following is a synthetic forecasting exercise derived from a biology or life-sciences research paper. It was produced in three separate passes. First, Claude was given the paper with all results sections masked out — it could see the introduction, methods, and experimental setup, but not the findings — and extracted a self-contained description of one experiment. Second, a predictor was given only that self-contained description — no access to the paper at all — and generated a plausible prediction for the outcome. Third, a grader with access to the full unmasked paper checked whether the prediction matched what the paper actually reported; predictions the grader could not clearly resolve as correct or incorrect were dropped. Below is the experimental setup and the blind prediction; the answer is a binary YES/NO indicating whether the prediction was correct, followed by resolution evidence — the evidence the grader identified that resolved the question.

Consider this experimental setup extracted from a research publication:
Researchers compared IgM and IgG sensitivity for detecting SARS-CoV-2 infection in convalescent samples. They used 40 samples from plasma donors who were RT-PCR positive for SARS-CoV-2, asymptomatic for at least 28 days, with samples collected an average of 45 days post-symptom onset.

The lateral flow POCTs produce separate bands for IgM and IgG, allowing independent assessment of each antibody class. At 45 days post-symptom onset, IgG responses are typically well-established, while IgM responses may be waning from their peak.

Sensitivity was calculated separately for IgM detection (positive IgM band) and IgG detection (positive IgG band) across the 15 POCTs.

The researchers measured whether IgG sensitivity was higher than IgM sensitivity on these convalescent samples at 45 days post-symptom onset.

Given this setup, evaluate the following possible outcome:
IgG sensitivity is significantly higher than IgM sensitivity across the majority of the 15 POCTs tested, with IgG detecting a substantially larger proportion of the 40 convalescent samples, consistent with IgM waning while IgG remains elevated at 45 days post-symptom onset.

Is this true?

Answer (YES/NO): YES